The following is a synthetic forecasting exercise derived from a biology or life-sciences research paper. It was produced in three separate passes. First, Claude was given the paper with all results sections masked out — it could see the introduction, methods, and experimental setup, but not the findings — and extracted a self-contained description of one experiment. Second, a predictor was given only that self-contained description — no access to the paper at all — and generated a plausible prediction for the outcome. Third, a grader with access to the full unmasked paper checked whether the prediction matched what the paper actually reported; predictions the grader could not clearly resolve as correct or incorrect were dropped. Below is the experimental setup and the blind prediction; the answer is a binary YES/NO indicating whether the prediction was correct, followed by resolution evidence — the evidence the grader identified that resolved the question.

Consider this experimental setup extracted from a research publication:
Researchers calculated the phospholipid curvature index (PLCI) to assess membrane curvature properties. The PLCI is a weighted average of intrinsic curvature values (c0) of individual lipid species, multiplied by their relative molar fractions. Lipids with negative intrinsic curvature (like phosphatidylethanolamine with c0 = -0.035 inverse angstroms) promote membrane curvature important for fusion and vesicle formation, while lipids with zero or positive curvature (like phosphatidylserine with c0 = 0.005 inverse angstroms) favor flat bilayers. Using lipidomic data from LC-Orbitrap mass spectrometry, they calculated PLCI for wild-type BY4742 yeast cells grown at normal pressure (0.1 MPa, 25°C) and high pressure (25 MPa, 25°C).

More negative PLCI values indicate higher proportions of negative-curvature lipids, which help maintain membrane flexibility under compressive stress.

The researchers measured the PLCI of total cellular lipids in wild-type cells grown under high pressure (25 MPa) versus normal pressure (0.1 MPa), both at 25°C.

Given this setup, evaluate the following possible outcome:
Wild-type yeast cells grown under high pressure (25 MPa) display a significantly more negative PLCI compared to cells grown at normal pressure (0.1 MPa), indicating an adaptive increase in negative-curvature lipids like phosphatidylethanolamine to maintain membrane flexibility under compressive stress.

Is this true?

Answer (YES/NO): NO